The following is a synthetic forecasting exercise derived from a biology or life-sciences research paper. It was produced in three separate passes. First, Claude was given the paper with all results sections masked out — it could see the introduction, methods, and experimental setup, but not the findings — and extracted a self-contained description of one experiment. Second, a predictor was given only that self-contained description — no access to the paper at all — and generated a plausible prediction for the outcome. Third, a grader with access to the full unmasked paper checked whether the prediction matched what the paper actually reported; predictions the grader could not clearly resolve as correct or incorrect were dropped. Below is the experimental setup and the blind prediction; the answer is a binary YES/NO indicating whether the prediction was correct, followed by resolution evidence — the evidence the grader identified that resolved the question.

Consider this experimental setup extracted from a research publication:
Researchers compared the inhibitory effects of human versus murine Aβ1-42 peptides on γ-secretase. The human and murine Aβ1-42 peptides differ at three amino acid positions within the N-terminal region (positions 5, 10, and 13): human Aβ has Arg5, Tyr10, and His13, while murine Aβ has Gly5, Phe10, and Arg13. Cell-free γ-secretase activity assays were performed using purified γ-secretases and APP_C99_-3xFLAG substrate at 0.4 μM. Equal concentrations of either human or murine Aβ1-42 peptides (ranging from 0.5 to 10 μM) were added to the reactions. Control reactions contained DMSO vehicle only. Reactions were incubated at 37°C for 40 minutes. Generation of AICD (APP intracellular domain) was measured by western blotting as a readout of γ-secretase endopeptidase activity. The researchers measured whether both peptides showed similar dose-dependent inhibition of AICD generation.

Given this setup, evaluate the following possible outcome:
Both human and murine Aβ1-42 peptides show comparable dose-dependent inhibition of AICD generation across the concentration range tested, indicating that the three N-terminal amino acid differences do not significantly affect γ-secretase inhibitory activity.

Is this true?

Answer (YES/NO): NO